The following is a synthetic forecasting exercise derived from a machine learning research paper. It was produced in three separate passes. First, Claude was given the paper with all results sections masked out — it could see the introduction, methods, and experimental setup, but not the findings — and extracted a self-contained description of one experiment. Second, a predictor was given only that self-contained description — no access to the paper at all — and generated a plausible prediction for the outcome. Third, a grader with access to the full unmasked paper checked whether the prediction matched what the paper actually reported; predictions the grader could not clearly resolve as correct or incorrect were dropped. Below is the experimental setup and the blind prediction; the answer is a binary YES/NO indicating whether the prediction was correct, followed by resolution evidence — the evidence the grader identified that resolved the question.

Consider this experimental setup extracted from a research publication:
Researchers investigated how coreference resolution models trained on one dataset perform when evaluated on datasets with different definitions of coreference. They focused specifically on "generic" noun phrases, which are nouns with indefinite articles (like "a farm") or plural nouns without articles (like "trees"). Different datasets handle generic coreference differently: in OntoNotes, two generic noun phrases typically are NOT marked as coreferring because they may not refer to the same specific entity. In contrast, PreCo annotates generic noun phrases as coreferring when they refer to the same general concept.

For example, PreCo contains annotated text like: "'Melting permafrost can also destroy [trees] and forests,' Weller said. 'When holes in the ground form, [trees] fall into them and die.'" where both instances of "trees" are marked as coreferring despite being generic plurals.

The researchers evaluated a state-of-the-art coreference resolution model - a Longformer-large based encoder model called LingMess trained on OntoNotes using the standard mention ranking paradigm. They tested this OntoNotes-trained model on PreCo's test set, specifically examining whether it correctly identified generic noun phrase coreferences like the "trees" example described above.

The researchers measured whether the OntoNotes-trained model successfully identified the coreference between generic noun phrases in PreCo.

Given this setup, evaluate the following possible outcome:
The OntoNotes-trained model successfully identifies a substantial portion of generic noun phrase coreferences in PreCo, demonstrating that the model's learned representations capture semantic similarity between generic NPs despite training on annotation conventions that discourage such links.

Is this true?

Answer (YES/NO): NO